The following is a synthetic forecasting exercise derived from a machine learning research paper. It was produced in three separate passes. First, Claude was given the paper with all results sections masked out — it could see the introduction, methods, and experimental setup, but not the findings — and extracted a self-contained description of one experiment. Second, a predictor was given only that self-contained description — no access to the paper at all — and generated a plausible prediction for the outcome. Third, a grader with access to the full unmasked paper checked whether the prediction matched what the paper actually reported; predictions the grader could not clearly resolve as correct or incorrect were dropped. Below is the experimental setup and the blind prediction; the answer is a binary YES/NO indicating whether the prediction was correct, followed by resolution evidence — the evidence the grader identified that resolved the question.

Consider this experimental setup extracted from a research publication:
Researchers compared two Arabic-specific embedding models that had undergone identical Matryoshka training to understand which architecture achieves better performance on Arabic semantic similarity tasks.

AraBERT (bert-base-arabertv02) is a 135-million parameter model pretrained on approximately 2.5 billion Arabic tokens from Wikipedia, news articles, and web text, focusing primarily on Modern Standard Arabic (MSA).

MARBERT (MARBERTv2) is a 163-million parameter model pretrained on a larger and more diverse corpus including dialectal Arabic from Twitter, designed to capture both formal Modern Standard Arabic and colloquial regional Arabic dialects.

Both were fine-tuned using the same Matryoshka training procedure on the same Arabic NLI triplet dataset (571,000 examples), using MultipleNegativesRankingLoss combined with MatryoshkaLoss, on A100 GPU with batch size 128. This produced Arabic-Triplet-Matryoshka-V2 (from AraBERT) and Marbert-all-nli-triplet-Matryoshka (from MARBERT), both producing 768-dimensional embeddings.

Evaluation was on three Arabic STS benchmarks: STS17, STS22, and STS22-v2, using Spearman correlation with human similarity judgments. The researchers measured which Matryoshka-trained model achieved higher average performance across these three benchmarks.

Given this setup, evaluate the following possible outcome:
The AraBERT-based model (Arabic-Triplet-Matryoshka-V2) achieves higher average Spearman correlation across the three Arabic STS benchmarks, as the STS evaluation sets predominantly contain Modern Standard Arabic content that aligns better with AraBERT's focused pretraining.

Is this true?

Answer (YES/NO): YES